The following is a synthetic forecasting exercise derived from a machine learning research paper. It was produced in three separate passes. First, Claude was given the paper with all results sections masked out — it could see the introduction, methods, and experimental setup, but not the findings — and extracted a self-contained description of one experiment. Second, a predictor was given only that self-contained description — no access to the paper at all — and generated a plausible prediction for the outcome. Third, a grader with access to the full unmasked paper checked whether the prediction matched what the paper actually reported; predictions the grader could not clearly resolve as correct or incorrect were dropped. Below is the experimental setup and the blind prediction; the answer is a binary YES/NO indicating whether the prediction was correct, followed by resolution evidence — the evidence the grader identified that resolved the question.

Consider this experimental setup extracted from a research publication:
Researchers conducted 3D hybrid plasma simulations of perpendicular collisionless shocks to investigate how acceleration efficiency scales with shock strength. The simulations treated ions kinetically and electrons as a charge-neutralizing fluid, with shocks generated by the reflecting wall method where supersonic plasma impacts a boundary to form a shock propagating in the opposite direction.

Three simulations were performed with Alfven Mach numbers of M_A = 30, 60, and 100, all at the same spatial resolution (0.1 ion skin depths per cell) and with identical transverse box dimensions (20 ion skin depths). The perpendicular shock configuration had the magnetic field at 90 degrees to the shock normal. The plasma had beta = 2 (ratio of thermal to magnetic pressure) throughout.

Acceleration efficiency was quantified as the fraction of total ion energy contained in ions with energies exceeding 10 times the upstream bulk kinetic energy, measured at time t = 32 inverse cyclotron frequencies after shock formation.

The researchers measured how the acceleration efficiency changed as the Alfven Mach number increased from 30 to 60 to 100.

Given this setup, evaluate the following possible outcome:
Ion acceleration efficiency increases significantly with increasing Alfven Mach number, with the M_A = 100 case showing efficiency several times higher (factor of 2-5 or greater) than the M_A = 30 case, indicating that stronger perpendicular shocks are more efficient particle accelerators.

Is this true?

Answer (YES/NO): YES